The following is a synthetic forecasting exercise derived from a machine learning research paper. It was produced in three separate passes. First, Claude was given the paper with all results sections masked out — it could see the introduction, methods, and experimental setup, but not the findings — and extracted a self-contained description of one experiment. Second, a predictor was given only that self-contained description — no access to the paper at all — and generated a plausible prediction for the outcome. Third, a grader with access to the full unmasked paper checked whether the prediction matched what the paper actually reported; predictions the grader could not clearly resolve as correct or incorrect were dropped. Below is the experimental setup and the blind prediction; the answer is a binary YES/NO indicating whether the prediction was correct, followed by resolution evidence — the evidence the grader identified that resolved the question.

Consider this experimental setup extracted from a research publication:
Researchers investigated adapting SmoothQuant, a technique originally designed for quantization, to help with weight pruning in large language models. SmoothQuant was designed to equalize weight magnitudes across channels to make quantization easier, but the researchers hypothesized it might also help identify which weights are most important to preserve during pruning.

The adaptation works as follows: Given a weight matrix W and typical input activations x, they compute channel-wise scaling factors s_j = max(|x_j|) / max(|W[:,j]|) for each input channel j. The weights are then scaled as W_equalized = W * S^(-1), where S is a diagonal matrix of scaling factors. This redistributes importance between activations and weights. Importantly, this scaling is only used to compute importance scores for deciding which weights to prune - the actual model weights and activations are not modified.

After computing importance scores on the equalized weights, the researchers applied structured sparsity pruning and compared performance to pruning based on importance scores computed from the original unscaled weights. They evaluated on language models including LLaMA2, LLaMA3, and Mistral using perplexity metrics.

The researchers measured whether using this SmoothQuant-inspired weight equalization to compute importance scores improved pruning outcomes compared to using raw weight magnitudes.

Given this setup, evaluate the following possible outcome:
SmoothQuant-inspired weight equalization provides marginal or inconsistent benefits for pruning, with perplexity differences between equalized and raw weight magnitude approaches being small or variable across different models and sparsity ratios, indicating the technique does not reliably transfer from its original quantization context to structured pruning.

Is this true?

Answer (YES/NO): NO